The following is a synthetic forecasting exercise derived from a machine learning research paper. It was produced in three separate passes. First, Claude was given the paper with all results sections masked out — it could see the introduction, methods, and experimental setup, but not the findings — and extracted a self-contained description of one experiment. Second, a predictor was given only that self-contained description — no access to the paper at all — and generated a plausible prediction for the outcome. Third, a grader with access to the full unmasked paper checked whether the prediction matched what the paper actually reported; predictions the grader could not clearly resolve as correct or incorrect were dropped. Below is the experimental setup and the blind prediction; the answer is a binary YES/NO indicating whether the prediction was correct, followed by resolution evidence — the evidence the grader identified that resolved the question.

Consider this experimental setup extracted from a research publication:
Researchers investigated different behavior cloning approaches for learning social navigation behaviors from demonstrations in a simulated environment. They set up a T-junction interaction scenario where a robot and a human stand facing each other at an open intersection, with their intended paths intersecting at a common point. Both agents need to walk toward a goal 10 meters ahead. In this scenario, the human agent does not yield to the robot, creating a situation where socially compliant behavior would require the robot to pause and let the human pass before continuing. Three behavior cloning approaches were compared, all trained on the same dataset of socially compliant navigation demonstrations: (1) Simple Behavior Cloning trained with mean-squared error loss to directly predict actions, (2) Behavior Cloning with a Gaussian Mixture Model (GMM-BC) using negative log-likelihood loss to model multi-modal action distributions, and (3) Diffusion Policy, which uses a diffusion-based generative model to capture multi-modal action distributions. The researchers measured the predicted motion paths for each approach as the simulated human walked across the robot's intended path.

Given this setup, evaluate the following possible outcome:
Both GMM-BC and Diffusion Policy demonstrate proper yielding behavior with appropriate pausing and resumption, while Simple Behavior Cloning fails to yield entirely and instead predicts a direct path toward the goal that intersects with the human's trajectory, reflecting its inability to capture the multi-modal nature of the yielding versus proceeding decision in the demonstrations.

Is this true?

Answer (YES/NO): NO